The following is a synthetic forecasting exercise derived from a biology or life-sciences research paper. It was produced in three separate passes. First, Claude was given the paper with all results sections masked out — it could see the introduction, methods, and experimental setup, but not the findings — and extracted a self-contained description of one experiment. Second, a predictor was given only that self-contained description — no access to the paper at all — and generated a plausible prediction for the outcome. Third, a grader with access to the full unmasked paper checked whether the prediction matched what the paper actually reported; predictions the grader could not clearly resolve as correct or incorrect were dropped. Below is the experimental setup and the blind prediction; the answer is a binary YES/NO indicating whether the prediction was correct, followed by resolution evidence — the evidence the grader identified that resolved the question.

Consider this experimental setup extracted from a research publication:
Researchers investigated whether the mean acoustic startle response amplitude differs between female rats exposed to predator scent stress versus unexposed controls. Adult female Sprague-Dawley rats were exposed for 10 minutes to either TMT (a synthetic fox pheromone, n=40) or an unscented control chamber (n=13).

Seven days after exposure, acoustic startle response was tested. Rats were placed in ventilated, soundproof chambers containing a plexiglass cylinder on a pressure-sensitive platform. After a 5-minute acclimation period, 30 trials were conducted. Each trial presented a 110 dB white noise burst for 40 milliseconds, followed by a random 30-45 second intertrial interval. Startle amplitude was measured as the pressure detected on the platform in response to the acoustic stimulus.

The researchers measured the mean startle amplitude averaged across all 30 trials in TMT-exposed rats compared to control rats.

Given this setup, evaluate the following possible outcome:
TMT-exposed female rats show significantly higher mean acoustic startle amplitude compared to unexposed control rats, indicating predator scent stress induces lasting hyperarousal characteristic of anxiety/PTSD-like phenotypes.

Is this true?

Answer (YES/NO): YES